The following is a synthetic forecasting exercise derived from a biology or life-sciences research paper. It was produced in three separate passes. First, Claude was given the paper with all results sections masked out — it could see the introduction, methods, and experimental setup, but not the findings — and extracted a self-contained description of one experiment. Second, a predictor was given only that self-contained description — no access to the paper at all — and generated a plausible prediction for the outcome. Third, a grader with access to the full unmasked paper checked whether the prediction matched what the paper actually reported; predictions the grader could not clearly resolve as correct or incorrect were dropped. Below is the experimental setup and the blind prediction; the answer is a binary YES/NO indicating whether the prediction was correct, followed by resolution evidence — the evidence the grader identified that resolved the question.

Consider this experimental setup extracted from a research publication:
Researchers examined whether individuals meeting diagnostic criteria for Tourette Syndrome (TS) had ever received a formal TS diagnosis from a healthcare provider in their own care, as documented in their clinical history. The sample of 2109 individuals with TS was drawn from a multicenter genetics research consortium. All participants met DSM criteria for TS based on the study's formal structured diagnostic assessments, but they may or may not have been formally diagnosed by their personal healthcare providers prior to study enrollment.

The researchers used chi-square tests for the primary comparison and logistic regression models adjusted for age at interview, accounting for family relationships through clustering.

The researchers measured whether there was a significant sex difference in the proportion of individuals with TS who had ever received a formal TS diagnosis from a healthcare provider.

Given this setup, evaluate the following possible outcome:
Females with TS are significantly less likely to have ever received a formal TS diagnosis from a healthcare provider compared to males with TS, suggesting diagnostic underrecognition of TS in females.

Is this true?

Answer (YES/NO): YES